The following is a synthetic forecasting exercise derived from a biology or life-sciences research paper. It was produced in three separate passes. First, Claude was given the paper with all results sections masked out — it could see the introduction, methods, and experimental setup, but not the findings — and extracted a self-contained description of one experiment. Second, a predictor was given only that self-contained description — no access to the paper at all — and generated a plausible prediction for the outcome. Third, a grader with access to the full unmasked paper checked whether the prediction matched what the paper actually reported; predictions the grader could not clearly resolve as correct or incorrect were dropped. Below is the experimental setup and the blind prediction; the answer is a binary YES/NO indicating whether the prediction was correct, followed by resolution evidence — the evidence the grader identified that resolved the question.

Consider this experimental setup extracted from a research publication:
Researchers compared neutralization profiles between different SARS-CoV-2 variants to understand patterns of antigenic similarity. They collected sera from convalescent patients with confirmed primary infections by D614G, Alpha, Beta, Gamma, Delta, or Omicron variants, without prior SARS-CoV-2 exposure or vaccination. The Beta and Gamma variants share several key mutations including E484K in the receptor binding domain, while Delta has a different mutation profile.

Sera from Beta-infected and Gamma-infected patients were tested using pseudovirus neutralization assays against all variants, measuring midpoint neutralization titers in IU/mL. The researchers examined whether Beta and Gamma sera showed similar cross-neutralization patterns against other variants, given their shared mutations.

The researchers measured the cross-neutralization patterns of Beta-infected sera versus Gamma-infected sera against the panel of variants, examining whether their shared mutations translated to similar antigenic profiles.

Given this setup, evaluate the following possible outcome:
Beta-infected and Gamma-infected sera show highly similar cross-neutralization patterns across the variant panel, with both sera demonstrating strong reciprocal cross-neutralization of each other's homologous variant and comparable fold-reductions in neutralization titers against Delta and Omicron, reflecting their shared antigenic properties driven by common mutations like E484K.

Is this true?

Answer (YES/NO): NO